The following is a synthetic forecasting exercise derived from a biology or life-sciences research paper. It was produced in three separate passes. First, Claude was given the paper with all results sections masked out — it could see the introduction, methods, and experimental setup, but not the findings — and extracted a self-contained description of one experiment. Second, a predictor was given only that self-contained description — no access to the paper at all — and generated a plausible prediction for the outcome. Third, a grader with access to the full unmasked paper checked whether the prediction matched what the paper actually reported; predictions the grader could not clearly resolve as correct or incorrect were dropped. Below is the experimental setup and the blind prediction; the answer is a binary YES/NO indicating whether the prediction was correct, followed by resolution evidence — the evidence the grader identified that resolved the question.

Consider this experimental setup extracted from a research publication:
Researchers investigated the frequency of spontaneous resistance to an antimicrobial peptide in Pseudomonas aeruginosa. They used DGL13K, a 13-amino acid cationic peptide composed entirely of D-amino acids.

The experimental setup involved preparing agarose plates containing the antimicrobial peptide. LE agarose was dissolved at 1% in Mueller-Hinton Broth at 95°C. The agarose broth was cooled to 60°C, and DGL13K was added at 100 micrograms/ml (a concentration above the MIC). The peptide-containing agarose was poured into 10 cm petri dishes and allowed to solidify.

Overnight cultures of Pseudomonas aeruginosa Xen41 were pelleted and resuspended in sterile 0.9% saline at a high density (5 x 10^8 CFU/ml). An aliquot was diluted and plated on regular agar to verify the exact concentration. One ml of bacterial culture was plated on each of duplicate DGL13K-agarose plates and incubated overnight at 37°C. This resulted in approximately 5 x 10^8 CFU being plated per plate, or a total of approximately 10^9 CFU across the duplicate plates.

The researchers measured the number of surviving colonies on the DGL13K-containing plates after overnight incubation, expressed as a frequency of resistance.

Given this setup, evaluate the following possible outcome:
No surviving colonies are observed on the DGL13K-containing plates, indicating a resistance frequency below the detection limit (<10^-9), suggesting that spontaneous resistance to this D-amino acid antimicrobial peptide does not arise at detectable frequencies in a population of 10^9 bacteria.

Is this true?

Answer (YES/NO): YES